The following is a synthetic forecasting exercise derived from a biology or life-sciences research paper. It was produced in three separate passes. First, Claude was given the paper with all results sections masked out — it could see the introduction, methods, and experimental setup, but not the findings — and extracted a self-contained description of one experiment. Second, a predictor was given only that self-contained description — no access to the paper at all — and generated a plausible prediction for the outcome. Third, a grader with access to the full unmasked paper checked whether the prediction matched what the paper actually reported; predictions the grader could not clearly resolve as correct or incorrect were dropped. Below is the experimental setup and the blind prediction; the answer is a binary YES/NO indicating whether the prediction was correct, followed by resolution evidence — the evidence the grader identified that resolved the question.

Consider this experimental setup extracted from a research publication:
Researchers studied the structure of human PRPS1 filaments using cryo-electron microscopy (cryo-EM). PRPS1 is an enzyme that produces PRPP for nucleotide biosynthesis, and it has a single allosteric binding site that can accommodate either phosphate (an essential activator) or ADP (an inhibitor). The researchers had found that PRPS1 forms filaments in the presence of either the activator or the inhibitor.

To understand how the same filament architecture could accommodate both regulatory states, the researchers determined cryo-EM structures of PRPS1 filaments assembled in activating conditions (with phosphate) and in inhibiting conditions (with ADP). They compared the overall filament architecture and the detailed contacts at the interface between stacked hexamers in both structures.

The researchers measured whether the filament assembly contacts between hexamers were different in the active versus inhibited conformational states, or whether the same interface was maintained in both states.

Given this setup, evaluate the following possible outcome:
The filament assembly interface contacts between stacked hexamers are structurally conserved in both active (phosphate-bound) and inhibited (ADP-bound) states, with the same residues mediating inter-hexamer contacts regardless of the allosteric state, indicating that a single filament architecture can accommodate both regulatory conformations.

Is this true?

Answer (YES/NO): YES